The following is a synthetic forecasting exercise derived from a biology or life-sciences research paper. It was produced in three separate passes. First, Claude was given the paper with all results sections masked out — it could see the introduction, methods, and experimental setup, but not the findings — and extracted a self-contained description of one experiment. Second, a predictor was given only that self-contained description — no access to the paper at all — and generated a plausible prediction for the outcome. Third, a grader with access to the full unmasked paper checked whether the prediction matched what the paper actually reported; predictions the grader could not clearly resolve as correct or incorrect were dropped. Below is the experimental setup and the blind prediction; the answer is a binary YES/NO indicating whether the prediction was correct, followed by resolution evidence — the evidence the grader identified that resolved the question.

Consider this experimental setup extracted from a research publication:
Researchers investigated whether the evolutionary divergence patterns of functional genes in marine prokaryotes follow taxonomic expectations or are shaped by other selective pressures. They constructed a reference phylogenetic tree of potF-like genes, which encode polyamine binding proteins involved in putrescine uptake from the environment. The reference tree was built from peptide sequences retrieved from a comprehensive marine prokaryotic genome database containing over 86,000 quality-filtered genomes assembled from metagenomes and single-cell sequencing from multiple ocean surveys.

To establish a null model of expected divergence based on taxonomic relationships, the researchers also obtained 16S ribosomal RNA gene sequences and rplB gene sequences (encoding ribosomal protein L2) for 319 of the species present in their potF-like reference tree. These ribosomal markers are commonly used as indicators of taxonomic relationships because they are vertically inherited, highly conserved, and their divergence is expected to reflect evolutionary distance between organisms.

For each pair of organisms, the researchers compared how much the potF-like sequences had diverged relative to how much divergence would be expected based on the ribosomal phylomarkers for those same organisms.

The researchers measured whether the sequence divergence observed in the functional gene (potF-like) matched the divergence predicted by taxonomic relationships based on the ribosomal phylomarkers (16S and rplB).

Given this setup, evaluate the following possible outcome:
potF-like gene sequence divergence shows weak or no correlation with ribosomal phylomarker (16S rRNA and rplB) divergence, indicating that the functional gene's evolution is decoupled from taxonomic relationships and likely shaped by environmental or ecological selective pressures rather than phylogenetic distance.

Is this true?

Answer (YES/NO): YES